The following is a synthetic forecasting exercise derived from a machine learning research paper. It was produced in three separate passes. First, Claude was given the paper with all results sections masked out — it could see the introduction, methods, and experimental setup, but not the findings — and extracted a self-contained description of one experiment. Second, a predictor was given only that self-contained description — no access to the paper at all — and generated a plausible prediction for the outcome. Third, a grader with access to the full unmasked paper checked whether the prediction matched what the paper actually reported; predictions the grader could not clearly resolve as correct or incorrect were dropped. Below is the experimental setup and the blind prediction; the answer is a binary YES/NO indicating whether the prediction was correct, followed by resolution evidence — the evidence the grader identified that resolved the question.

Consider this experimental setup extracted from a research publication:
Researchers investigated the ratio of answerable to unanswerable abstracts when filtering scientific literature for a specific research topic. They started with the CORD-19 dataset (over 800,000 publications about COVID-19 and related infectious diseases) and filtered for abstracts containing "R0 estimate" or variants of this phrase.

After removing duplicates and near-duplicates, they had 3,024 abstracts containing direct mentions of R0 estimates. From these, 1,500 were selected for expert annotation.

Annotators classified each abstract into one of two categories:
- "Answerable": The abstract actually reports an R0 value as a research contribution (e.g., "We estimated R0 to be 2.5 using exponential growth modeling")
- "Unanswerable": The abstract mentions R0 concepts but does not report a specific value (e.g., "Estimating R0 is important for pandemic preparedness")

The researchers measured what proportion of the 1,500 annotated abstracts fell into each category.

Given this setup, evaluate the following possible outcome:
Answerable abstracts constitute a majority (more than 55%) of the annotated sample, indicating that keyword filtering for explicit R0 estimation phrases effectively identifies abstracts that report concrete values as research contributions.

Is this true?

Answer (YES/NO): NO